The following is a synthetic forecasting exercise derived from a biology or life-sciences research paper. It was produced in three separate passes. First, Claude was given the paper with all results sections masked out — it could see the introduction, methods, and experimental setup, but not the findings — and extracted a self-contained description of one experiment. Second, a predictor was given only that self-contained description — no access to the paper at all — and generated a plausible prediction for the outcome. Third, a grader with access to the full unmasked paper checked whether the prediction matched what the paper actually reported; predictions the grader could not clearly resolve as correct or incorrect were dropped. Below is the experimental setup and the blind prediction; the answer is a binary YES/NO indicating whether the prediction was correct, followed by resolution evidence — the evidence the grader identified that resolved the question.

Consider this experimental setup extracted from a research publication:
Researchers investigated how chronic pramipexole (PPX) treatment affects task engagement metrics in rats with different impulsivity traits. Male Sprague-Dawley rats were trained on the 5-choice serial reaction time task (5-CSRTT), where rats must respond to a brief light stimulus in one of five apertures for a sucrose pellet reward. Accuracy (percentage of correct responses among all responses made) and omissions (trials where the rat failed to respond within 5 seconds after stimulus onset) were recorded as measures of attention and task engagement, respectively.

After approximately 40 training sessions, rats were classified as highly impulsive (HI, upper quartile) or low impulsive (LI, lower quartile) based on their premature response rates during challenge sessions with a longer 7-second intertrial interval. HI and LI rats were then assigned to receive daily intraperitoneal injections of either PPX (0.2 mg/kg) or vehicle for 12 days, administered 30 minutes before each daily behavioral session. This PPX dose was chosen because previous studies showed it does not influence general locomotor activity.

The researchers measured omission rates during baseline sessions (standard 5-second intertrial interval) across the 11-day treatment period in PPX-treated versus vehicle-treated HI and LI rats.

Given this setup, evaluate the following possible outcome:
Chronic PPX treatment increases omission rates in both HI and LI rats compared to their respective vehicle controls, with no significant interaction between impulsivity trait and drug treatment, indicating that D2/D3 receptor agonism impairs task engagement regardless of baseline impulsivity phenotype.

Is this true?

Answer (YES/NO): NO